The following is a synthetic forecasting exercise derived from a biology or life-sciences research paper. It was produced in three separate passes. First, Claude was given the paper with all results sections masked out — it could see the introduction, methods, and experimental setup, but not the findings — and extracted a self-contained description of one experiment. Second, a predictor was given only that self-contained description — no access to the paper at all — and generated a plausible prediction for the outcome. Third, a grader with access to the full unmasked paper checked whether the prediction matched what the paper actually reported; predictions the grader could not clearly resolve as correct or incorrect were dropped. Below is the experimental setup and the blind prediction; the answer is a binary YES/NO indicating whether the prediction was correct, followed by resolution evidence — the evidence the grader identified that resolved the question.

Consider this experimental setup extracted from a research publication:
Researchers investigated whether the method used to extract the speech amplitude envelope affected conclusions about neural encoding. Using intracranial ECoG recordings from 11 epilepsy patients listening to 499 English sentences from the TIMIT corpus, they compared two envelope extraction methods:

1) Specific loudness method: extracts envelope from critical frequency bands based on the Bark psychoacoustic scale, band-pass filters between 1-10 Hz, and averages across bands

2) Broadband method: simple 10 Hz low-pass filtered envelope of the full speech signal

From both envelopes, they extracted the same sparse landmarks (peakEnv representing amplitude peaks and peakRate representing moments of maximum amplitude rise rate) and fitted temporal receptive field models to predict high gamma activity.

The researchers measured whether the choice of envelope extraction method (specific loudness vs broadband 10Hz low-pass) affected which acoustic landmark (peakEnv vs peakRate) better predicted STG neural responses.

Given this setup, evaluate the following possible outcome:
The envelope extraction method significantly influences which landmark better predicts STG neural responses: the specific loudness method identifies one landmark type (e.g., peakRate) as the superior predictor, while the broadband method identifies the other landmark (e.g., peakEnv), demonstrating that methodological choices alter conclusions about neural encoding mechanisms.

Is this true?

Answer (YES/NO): NO